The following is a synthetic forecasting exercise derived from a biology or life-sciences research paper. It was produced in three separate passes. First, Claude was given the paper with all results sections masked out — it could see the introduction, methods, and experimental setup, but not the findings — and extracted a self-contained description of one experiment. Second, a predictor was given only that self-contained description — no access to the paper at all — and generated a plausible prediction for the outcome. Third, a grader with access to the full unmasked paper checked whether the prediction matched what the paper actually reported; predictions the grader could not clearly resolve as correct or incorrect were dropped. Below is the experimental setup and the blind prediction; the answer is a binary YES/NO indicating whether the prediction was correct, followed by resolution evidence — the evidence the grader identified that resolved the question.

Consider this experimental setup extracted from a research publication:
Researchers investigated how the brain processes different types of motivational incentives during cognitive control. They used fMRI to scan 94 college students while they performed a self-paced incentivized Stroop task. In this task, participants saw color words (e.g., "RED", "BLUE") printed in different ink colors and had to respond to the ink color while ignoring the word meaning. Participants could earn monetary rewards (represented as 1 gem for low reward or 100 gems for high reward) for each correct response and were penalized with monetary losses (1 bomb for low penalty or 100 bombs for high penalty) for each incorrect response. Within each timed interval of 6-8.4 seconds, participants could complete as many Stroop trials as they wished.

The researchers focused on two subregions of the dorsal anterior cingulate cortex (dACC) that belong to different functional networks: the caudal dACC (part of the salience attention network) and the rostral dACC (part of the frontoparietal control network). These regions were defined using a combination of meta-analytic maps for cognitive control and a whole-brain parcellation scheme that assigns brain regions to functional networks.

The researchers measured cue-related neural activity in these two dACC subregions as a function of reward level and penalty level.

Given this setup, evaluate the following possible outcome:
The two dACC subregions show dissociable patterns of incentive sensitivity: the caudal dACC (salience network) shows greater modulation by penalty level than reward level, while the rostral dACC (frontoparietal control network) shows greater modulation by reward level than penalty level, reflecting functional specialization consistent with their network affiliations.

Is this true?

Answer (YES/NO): NO